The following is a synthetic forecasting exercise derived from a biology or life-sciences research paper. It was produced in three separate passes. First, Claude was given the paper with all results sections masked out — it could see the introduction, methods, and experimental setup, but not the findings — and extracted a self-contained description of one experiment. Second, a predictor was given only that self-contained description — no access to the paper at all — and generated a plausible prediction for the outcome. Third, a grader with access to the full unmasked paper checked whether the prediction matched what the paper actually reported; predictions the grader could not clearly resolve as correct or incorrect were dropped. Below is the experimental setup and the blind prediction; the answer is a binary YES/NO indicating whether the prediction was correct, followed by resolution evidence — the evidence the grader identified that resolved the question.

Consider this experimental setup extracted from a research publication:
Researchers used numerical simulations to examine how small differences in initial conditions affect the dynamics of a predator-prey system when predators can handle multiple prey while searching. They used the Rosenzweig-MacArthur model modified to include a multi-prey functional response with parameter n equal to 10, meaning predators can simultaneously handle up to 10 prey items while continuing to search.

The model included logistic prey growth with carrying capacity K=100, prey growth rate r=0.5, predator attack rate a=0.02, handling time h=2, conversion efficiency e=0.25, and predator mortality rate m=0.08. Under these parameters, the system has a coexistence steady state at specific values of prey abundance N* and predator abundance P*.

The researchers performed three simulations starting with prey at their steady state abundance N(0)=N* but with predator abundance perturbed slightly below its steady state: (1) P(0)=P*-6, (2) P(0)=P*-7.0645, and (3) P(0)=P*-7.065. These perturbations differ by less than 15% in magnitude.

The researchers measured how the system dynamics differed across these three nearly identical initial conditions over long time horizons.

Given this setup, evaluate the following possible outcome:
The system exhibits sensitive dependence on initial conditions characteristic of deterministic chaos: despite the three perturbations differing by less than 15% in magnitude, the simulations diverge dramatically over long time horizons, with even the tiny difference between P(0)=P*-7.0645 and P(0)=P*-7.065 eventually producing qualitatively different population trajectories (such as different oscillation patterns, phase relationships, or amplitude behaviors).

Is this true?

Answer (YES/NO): NO